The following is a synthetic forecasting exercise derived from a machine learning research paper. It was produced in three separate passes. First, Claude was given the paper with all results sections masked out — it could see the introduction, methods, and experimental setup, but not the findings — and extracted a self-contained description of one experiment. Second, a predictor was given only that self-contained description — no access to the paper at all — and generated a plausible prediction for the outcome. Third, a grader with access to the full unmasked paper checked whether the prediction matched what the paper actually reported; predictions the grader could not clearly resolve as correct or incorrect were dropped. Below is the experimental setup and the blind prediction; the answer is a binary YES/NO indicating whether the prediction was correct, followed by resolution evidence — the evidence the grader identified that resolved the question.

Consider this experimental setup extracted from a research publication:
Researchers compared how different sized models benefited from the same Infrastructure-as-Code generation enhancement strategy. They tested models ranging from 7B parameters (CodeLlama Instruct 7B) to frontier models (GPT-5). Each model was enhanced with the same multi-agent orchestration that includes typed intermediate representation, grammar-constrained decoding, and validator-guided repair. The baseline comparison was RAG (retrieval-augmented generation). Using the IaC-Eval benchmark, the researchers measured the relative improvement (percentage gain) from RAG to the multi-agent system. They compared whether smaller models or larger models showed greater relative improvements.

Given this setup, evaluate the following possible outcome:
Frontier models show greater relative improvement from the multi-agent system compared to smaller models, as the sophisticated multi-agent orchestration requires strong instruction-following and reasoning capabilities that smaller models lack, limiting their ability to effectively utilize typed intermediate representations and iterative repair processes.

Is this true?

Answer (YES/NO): NO